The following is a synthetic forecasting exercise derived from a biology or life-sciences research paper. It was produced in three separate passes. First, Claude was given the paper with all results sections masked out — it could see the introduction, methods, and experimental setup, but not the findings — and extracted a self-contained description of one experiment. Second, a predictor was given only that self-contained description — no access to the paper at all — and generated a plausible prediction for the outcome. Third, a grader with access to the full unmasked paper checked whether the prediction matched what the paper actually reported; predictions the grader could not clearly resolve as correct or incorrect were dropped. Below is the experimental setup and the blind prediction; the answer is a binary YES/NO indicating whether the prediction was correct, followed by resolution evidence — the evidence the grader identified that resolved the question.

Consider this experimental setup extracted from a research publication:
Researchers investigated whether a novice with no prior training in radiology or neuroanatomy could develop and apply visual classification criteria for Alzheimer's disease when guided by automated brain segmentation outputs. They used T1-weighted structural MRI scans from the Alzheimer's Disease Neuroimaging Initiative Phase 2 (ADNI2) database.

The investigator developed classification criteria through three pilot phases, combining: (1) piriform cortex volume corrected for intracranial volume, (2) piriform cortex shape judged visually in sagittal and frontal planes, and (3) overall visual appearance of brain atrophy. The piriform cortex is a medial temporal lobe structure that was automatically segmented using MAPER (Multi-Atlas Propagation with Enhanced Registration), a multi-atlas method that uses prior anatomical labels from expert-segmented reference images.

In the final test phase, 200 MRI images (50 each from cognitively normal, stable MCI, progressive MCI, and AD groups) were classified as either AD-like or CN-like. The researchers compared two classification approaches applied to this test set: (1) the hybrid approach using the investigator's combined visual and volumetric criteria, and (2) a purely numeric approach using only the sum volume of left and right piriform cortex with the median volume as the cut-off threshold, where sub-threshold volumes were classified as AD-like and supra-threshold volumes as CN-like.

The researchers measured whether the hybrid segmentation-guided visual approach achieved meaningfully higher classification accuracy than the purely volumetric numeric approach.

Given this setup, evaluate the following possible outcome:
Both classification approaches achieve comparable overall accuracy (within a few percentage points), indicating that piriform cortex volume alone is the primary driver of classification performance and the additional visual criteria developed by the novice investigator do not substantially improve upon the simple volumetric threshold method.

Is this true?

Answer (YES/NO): YES